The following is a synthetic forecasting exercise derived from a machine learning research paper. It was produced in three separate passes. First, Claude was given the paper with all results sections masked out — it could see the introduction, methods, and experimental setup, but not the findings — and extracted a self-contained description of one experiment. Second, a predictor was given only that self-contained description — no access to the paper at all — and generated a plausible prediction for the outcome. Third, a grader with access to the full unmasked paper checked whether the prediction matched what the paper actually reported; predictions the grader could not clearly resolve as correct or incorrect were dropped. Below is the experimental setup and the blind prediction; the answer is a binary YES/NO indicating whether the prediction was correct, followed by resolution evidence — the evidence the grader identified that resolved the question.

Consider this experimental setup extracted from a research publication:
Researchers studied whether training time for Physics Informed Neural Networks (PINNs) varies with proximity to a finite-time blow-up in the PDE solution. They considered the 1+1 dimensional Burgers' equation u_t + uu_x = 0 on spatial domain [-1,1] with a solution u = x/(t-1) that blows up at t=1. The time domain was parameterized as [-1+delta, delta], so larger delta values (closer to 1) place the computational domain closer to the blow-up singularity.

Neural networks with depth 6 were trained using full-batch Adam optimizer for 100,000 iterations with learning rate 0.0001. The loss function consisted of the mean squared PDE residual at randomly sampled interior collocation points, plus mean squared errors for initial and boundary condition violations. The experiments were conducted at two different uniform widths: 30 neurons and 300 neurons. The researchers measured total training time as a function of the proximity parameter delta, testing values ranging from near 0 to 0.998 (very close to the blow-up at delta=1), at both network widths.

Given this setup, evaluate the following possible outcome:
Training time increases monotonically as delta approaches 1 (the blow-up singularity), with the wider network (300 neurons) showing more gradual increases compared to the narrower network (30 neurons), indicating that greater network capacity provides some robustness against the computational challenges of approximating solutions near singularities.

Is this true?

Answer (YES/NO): NO